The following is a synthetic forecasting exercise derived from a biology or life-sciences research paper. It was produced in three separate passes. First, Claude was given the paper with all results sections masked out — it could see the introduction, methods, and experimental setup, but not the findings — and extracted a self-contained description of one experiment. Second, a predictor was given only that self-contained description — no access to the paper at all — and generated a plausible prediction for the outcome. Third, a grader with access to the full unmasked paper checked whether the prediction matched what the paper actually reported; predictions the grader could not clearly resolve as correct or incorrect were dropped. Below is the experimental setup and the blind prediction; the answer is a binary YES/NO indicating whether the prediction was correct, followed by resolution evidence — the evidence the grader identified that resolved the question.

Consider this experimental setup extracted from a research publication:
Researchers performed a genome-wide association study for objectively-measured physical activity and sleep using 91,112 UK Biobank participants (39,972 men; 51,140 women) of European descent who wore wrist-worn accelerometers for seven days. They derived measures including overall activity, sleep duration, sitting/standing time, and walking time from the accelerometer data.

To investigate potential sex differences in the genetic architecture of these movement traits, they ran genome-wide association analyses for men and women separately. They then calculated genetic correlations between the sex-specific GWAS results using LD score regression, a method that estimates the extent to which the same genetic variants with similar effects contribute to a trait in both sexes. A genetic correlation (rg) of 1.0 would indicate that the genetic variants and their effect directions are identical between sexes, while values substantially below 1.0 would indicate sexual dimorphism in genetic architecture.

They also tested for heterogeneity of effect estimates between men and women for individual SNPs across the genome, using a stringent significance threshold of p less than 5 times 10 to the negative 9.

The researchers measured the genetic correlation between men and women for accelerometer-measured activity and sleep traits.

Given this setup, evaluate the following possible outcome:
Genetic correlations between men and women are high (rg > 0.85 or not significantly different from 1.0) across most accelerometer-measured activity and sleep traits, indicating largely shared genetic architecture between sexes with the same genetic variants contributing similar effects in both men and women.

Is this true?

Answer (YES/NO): YES